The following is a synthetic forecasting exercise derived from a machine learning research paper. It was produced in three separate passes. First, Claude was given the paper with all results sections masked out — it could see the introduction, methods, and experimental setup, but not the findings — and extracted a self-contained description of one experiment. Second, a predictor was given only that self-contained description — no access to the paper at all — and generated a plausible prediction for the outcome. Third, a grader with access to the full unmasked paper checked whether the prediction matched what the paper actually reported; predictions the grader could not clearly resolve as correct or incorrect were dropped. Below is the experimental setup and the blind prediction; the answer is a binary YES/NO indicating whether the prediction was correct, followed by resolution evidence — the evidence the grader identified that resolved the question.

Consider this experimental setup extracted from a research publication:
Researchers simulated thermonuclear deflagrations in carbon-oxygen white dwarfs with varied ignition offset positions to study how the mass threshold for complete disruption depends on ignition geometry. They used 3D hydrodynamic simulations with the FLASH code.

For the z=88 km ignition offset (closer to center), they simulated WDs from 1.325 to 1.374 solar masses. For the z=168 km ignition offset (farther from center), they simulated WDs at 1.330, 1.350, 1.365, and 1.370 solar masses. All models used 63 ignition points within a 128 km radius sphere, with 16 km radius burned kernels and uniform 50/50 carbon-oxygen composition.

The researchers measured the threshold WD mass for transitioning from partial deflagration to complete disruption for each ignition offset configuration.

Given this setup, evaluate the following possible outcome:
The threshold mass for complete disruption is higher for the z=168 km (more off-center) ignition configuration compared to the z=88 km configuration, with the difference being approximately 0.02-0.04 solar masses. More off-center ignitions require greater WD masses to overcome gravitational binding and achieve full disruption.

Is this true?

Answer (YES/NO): NO